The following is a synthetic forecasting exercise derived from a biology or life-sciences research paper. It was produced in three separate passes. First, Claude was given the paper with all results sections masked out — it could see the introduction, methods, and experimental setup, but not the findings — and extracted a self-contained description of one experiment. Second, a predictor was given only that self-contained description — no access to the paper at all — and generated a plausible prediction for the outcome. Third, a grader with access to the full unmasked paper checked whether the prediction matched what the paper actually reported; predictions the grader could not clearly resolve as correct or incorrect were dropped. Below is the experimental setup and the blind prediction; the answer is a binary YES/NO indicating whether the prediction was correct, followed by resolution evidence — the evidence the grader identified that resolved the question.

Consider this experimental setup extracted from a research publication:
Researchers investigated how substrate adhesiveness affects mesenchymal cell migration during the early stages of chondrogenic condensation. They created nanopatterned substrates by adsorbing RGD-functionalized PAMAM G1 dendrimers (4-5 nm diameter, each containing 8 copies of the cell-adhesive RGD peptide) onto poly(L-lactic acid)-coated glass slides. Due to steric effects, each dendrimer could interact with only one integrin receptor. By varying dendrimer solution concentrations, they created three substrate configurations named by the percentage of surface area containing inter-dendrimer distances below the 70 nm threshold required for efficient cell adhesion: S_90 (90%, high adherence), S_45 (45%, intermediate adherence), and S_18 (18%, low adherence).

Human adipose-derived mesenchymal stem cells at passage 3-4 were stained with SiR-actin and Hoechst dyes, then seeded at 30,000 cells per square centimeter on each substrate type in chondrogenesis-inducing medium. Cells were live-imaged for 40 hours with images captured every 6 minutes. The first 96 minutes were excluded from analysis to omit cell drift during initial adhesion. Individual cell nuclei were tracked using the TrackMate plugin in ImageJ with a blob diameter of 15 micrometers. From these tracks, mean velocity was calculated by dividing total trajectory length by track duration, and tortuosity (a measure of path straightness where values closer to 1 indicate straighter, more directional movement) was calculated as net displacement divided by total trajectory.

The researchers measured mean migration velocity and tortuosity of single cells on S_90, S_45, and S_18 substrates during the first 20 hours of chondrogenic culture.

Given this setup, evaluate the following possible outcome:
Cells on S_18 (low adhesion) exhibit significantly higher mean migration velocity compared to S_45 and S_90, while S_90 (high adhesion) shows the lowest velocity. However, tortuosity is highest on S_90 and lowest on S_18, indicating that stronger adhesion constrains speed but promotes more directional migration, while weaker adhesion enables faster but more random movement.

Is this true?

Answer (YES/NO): NO